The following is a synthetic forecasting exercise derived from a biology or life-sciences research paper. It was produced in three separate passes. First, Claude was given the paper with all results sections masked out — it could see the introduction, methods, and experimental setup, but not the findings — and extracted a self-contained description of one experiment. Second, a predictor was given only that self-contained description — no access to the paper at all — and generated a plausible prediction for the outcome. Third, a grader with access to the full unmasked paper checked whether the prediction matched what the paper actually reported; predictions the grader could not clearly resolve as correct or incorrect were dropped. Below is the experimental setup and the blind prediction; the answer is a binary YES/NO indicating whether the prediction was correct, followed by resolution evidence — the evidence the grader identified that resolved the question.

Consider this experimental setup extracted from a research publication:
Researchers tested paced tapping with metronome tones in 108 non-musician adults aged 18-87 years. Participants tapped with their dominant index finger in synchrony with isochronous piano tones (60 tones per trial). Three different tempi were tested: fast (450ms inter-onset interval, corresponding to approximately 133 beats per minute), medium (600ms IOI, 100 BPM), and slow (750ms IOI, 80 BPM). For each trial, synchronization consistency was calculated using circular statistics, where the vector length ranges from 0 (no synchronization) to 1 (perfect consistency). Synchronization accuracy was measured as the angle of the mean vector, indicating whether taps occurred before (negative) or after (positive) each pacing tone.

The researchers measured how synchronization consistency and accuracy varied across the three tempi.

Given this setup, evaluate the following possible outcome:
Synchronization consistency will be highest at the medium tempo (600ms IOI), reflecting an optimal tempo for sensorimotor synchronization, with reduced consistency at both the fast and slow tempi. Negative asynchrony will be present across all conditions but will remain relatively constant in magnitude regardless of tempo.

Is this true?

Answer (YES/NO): NO